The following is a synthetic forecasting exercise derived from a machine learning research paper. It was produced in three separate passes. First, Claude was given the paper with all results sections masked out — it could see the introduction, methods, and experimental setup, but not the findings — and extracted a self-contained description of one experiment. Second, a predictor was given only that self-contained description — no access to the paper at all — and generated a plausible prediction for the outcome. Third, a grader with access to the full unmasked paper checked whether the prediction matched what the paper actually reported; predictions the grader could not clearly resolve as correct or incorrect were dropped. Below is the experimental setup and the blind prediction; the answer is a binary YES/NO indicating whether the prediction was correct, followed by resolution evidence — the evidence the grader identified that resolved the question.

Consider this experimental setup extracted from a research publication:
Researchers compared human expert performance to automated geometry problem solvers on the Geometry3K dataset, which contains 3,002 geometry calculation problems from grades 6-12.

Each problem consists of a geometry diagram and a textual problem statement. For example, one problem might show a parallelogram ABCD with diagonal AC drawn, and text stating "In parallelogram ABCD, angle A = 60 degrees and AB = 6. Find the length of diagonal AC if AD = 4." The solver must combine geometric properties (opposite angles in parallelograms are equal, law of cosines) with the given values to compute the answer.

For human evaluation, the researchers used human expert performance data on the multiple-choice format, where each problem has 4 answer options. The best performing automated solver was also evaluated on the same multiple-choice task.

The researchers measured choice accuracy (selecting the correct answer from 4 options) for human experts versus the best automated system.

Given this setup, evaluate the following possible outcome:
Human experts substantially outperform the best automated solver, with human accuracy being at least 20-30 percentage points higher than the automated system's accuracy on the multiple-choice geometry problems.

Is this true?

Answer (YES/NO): NO